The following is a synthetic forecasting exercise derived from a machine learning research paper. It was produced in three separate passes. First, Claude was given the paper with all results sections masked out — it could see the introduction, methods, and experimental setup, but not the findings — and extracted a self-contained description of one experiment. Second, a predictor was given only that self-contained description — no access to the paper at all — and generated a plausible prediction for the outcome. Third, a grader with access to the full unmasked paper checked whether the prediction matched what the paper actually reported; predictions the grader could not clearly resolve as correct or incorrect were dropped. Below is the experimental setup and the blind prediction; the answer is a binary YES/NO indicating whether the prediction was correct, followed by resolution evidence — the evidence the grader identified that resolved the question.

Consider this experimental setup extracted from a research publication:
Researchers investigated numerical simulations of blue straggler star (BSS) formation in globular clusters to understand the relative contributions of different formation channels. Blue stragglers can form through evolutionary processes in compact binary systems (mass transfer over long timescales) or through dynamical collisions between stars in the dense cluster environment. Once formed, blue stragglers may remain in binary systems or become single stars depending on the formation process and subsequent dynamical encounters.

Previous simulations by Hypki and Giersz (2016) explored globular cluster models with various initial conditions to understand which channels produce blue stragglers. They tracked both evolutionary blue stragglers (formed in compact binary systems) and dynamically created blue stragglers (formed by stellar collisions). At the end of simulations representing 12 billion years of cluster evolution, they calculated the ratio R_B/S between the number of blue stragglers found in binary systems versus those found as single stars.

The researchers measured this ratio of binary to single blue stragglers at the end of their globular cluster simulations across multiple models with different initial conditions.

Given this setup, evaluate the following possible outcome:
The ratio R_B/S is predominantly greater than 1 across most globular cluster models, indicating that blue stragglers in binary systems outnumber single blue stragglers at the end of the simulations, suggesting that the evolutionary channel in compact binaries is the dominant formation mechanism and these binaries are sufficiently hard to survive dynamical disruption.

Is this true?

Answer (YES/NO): NO